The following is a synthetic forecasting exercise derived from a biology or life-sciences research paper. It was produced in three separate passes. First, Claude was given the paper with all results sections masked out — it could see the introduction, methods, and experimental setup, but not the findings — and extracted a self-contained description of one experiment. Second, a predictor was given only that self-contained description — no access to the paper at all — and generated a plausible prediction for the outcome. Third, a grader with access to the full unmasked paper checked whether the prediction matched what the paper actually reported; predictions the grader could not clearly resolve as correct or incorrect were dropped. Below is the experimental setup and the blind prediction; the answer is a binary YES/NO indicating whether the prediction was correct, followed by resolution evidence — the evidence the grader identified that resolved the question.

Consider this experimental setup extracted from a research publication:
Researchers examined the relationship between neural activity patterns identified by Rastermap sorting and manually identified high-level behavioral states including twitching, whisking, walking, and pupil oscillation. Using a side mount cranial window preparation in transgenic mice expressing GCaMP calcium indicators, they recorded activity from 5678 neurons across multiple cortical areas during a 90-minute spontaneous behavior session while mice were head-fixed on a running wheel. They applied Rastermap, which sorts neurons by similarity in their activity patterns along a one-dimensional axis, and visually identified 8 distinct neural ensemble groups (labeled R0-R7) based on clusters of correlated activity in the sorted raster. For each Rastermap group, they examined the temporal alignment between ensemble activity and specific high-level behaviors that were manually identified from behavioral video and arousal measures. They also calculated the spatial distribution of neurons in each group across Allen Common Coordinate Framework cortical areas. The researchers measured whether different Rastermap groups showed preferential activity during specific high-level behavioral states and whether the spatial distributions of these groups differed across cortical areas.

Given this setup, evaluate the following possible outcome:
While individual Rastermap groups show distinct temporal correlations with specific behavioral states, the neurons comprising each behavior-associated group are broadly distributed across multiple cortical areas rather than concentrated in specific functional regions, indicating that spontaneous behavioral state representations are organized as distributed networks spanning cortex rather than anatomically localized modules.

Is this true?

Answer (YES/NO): NO